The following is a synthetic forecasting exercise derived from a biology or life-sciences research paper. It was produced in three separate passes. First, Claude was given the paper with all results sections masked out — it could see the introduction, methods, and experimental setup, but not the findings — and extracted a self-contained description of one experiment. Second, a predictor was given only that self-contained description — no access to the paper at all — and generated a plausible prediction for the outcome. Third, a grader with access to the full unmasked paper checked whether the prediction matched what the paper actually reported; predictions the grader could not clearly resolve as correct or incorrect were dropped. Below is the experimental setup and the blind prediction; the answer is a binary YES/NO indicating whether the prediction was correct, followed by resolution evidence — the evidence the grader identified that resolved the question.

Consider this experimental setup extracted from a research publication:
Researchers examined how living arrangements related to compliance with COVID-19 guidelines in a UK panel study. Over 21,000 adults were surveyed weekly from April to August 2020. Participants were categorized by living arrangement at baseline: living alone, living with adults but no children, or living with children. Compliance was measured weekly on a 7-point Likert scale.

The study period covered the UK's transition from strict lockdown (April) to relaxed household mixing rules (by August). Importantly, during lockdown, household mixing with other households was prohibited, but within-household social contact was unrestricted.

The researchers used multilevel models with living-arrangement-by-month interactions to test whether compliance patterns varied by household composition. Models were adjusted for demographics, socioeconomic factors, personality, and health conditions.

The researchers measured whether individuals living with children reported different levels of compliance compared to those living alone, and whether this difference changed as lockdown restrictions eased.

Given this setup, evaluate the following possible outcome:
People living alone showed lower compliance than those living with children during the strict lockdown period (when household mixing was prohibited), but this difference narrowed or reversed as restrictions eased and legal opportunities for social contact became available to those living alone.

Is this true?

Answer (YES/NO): NO